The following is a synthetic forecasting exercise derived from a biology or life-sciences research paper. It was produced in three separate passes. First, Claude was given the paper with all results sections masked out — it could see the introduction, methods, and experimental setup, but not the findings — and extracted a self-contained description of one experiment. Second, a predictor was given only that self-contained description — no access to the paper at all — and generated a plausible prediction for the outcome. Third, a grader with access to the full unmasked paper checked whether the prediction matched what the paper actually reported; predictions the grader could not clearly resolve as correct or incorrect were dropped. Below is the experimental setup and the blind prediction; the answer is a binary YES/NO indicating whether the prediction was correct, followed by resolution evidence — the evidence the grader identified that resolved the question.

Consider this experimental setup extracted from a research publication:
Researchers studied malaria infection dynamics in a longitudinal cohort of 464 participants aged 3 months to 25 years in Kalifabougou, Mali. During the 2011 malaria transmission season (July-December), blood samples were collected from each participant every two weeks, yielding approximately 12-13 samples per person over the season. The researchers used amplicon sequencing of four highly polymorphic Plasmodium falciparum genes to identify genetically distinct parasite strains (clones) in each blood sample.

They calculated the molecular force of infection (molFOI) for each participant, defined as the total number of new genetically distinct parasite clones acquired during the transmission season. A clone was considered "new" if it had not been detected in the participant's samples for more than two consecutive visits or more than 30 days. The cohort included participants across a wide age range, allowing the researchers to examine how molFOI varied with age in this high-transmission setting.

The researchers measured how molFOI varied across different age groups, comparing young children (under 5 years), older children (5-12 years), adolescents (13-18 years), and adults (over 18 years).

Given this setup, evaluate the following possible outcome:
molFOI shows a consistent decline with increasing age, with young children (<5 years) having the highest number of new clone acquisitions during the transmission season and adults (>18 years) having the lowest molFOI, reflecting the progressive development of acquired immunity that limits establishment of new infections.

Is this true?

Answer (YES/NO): NO